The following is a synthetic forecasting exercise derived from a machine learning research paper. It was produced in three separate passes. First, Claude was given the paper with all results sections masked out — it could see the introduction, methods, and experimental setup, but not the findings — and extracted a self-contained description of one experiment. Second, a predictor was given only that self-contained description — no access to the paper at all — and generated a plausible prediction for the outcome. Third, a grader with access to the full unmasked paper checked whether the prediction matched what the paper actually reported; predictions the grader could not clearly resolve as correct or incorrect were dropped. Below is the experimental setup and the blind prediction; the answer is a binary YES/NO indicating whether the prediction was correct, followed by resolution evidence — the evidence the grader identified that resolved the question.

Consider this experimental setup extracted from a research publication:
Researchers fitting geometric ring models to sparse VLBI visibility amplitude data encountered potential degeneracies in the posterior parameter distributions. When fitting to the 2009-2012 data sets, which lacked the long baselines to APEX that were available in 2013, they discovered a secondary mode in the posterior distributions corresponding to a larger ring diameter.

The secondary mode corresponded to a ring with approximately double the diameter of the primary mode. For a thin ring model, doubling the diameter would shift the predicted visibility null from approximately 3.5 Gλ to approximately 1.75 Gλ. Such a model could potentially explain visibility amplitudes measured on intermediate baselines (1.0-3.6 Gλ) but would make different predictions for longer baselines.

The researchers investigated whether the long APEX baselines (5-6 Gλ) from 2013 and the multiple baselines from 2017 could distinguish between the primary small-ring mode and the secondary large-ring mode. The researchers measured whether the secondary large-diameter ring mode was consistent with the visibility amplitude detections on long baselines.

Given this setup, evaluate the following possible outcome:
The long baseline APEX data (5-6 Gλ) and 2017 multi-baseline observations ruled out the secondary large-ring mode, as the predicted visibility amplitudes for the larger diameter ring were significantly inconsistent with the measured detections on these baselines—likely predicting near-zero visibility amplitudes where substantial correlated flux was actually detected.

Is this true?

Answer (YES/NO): YES